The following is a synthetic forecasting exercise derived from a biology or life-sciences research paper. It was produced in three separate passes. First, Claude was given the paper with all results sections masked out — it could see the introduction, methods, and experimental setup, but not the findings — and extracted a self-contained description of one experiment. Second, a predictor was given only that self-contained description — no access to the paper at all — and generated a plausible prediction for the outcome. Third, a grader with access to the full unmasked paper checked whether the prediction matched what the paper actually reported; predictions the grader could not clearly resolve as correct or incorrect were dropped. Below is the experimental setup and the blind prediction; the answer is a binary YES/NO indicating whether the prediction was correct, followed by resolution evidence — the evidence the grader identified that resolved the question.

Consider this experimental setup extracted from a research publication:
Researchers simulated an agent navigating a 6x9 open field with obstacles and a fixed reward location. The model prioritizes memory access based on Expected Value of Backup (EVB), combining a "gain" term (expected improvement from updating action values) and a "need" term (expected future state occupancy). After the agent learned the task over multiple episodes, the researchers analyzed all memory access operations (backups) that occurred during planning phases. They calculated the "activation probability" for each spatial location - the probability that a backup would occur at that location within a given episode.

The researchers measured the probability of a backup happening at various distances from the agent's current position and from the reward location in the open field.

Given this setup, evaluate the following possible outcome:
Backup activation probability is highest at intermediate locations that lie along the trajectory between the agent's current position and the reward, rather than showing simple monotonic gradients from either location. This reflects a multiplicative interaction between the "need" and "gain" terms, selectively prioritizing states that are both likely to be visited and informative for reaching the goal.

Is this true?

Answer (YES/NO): NO